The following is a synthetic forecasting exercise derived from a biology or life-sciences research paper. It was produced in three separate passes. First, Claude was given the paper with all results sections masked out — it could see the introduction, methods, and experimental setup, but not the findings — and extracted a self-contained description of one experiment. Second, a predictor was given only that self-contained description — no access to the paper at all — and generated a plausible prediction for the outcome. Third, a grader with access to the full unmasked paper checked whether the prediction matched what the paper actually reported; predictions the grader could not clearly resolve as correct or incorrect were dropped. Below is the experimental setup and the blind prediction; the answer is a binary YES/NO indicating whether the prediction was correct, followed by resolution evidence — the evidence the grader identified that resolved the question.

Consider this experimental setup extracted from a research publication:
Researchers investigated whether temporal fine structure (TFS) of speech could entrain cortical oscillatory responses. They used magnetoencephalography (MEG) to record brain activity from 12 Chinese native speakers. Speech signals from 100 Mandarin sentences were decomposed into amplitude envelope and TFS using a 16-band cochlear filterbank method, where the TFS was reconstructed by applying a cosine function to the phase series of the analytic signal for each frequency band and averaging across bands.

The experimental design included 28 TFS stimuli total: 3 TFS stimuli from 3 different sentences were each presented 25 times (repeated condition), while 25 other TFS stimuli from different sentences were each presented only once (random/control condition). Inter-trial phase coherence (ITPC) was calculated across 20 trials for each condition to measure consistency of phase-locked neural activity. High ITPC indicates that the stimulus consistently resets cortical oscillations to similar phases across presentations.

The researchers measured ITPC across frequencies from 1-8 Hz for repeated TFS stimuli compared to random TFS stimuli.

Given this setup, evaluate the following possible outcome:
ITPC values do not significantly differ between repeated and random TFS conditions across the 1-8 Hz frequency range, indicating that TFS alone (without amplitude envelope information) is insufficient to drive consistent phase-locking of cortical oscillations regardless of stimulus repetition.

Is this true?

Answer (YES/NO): NO